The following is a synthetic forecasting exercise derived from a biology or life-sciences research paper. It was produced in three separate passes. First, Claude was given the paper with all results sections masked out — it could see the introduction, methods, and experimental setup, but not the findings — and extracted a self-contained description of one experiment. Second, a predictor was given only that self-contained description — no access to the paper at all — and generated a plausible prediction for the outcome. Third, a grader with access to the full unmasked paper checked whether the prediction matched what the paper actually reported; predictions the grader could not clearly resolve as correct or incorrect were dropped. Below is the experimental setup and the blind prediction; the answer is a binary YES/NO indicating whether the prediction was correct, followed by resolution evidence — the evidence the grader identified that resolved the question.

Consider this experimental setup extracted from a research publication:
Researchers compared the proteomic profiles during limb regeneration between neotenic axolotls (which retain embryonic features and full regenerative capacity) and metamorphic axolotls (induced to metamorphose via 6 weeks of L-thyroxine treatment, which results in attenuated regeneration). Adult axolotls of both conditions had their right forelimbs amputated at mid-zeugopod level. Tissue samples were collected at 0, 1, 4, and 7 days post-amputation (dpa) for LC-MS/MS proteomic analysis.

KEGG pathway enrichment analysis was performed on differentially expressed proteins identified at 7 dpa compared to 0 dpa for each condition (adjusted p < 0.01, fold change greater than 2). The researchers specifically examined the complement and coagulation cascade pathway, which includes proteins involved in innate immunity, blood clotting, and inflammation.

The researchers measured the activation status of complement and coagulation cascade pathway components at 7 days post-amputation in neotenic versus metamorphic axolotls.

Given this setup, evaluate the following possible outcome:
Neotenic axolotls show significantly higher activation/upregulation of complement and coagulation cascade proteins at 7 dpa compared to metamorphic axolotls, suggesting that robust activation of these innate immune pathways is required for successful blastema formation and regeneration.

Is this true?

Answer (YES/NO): NO